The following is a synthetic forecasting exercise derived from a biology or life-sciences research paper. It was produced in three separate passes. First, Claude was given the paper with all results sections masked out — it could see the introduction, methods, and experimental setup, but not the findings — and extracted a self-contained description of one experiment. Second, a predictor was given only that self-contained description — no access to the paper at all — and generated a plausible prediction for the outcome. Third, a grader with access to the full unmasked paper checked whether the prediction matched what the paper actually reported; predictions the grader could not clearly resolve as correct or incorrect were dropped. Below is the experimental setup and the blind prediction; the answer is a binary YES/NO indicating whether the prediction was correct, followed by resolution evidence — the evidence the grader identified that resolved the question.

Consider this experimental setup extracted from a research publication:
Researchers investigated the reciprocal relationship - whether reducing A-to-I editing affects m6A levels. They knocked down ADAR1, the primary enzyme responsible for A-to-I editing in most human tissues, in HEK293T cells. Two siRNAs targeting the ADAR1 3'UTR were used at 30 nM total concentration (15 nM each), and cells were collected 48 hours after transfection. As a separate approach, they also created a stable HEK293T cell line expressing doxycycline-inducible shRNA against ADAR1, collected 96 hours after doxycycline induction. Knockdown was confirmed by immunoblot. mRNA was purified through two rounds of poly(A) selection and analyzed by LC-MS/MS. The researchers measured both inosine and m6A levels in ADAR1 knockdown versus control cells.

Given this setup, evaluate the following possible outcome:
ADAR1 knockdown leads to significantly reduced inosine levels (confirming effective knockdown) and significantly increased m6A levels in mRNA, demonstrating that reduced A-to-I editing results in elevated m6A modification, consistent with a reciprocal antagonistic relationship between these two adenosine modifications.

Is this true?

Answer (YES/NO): NO